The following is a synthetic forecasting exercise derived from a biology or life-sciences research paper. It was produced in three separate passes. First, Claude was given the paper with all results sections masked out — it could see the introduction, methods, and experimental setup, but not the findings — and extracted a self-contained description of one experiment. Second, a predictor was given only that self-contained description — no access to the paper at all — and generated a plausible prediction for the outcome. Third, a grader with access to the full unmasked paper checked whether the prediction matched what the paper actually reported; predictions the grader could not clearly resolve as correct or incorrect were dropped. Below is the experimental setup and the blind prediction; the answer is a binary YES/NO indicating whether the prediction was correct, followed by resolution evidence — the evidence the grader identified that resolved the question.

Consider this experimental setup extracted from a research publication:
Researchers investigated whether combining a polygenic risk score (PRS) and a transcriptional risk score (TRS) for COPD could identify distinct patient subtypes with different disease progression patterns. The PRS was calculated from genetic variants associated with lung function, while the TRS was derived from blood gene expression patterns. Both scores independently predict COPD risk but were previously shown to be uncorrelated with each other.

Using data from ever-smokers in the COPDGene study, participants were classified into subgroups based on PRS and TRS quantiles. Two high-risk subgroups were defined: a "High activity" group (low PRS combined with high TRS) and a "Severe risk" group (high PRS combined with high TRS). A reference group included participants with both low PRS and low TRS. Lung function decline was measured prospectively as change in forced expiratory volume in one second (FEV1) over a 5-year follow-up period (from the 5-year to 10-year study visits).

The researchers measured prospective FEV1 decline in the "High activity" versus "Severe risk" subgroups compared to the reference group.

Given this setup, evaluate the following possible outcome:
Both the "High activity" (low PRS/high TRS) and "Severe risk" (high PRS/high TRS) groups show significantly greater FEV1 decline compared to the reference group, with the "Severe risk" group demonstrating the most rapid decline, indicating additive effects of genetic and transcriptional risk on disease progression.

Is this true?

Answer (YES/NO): NO